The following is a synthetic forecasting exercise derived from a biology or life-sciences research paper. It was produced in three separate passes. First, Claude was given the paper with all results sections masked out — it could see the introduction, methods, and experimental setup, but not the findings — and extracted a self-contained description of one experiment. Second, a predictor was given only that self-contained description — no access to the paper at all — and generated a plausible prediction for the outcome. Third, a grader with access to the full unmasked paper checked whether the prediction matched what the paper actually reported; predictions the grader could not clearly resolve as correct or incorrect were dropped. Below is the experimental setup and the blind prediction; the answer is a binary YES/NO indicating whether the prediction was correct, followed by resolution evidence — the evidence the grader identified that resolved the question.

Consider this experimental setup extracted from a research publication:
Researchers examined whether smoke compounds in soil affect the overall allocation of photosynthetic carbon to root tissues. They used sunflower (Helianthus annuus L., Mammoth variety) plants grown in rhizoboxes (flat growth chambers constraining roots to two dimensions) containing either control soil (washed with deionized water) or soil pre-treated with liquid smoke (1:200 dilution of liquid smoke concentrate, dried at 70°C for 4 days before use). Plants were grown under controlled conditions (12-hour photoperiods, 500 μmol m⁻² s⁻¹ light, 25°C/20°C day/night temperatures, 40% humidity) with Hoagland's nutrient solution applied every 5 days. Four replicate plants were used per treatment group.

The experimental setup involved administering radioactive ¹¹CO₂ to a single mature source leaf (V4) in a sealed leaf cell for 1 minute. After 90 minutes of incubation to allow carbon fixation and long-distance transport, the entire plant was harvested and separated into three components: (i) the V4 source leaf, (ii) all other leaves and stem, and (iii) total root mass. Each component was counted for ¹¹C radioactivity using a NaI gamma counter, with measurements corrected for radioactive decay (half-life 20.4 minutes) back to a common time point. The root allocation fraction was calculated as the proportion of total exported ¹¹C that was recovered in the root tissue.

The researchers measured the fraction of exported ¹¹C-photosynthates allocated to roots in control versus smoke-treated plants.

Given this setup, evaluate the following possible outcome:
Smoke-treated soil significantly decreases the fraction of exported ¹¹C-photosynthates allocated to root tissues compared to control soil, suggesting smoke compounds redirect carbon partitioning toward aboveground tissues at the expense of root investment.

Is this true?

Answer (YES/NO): NO